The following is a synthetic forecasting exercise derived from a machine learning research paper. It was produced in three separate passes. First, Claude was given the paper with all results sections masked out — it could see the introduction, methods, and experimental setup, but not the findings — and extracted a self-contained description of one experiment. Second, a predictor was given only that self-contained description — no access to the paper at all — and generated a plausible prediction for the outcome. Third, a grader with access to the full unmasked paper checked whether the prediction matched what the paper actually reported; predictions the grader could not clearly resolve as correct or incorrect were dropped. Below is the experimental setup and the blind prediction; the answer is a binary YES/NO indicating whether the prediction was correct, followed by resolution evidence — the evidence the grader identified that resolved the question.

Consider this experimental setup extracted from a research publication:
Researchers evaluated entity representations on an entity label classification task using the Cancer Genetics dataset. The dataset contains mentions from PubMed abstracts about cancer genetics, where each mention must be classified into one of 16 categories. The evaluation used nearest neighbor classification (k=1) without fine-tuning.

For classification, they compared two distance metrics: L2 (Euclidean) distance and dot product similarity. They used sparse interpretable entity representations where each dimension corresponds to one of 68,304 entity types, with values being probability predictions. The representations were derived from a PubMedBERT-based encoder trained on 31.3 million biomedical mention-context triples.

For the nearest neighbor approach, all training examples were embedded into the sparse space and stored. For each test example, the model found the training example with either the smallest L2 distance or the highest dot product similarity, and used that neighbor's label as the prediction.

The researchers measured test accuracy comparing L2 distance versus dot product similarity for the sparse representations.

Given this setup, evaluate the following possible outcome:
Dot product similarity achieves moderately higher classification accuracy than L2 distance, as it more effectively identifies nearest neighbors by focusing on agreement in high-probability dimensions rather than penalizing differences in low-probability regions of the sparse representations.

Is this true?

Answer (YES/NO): NO